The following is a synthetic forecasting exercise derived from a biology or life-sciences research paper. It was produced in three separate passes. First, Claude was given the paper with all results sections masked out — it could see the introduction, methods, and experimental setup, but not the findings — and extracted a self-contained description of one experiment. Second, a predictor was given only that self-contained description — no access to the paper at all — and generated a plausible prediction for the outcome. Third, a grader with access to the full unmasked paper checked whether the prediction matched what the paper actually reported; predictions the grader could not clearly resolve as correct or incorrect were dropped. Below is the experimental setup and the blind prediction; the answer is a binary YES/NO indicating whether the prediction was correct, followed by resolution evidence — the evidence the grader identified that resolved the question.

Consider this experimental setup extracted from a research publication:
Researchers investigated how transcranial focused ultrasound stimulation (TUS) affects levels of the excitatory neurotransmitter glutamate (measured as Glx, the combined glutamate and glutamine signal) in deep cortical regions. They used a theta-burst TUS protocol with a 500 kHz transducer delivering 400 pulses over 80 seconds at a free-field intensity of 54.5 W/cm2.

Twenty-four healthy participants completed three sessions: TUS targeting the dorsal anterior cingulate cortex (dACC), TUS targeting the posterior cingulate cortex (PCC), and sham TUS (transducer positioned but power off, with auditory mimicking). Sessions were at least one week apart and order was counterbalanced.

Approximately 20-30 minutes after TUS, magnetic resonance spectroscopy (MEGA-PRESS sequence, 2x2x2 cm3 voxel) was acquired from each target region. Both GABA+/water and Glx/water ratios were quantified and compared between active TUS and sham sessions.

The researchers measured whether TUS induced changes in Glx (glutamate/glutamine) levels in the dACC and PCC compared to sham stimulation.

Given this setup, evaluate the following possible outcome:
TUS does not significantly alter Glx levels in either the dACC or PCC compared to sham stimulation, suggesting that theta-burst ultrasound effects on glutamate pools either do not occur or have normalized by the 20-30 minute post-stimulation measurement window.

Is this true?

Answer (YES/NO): YES